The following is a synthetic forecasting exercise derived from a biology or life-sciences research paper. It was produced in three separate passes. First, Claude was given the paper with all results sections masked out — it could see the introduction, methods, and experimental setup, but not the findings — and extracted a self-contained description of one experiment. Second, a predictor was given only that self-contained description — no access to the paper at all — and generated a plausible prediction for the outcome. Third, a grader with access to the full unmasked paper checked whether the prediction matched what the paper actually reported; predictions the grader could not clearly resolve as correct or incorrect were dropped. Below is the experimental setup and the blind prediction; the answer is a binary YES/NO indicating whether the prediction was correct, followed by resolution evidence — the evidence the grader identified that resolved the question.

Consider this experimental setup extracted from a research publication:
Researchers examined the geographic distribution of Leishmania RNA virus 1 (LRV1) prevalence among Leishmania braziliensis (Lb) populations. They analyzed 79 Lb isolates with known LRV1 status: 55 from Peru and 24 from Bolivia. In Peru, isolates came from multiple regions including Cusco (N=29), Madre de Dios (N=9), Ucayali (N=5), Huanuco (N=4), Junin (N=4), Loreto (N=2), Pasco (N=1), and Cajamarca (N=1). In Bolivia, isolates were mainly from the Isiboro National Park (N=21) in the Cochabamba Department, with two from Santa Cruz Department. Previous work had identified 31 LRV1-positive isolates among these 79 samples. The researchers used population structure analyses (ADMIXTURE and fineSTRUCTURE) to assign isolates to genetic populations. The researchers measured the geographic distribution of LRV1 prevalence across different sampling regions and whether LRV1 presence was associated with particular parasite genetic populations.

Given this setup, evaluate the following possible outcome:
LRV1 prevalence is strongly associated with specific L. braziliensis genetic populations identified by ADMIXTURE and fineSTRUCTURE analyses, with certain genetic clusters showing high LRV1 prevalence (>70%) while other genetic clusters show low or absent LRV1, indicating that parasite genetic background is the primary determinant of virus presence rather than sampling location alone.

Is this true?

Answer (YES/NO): NO